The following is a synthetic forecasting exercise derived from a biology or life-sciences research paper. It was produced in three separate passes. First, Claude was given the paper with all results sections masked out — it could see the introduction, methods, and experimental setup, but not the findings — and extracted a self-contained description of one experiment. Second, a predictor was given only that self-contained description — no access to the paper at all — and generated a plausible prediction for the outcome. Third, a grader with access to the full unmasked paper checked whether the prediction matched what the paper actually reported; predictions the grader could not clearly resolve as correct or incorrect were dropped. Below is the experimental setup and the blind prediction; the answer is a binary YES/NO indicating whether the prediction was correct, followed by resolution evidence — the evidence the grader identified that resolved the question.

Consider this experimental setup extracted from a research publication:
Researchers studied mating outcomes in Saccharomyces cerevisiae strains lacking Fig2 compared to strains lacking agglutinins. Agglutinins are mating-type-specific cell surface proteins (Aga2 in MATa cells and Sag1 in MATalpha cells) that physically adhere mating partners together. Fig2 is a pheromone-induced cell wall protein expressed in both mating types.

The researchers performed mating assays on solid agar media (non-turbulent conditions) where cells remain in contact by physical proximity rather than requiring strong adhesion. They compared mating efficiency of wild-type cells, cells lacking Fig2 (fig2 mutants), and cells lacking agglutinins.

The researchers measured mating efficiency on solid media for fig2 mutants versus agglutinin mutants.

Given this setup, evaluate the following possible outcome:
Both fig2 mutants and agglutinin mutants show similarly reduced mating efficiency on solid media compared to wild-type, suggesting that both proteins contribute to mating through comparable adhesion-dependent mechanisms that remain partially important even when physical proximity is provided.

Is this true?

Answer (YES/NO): NO